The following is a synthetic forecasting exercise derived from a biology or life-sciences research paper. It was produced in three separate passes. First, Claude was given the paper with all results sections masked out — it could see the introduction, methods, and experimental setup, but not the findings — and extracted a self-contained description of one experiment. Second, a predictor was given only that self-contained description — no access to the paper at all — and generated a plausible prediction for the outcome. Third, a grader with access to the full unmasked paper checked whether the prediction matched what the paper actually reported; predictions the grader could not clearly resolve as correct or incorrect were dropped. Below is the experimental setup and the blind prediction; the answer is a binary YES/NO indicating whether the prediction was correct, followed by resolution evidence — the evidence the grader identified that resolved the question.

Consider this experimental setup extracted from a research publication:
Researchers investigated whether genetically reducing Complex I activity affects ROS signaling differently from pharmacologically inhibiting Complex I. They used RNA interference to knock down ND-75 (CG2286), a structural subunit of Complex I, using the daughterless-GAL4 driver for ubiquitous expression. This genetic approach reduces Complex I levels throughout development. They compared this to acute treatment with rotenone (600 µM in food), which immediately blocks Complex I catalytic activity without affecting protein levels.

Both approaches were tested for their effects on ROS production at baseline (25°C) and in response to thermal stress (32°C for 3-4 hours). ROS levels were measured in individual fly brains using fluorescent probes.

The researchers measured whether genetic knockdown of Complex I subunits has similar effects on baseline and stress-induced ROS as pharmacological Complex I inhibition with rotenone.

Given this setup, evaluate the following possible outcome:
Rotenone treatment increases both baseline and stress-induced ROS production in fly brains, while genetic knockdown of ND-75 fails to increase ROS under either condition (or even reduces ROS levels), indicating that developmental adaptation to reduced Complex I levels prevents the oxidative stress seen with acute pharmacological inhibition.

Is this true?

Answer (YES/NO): NO